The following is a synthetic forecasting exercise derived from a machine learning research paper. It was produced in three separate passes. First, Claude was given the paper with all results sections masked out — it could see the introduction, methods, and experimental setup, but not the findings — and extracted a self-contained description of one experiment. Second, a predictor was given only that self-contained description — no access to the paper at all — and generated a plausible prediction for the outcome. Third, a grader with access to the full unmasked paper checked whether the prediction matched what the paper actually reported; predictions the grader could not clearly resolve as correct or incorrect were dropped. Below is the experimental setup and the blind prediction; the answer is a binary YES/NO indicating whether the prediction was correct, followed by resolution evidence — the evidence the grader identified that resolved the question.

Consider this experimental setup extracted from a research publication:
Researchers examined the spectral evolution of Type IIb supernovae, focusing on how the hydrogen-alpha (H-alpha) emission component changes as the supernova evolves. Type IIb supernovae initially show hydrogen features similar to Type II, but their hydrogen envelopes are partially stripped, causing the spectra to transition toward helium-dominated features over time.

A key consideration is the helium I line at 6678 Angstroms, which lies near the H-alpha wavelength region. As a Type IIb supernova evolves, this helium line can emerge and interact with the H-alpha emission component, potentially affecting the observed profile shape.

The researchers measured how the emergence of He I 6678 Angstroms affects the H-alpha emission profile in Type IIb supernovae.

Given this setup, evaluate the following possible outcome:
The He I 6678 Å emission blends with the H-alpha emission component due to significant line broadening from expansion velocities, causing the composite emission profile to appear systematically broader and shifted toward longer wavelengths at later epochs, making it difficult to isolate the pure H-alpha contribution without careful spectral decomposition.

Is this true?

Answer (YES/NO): NO